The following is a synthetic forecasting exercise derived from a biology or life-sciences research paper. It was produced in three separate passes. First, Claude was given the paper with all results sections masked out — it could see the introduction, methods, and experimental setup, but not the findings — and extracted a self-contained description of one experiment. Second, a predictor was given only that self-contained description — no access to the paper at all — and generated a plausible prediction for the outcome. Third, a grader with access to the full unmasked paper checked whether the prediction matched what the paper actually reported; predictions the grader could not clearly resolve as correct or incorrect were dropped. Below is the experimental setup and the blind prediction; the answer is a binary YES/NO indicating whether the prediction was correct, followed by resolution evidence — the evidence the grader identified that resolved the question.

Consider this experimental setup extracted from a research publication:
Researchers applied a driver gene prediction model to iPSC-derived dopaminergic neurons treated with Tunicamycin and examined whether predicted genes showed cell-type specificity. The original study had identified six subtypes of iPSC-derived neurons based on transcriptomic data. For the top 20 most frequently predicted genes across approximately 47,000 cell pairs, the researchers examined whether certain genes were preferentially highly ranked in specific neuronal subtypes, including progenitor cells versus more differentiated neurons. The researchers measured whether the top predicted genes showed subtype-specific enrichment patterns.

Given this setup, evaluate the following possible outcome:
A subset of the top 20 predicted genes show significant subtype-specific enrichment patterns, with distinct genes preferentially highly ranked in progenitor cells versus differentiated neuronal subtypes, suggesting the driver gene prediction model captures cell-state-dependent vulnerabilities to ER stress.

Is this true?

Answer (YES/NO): YES